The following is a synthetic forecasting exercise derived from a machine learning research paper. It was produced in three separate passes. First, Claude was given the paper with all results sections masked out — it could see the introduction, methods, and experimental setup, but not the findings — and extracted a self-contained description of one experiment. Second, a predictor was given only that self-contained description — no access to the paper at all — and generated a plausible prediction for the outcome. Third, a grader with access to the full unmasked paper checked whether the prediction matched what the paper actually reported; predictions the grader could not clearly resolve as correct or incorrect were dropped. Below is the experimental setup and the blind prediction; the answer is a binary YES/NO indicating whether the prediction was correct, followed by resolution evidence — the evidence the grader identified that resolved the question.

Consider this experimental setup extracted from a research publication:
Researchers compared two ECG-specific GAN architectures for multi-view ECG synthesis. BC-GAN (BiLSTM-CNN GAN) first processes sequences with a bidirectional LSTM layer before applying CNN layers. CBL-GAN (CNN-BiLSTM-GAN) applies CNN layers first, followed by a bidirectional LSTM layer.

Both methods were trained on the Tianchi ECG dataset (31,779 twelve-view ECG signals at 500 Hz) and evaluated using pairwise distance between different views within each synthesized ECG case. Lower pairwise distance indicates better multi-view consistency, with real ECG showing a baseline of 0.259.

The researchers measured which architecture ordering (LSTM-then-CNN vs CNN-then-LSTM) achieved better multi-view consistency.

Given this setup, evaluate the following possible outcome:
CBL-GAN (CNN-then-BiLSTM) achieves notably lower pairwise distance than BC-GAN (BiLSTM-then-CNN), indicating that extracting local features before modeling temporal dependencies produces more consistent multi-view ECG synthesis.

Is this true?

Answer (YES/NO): YES